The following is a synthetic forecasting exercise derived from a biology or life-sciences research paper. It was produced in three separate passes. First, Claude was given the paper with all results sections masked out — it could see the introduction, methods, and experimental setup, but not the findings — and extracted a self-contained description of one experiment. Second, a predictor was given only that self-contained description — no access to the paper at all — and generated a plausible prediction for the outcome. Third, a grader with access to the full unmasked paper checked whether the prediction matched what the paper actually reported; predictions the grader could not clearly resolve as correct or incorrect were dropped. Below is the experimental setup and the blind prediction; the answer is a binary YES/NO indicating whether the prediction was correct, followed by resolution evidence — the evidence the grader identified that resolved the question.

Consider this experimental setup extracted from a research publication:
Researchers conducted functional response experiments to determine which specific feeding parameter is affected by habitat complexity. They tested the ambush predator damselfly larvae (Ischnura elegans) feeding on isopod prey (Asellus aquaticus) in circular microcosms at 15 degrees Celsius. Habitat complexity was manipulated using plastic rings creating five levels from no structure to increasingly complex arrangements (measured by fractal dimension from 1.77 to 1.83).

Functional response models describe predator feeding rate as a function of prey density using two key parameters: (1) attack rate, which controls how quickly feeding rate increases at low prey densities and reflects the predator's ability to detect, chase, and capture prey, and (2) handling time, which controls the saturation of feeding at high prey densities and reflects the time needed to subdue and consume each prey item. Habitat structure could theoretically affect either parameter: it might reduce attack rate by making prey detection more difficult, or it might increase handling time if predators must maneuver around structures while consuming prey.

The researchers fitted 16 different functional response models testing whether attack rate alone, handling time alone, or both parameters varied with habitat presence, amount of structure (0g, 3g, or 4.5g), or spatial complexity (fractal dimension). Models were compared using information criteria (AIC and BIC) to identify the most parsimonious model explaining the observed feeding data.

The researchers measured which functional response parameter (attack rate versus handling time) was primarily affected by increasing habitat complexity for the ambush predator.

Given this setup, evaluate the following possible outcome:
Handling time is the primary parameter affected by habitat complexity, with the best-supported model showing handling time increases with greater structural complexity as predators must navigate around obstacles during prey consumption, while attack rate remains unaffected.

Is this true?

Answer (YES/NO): NO